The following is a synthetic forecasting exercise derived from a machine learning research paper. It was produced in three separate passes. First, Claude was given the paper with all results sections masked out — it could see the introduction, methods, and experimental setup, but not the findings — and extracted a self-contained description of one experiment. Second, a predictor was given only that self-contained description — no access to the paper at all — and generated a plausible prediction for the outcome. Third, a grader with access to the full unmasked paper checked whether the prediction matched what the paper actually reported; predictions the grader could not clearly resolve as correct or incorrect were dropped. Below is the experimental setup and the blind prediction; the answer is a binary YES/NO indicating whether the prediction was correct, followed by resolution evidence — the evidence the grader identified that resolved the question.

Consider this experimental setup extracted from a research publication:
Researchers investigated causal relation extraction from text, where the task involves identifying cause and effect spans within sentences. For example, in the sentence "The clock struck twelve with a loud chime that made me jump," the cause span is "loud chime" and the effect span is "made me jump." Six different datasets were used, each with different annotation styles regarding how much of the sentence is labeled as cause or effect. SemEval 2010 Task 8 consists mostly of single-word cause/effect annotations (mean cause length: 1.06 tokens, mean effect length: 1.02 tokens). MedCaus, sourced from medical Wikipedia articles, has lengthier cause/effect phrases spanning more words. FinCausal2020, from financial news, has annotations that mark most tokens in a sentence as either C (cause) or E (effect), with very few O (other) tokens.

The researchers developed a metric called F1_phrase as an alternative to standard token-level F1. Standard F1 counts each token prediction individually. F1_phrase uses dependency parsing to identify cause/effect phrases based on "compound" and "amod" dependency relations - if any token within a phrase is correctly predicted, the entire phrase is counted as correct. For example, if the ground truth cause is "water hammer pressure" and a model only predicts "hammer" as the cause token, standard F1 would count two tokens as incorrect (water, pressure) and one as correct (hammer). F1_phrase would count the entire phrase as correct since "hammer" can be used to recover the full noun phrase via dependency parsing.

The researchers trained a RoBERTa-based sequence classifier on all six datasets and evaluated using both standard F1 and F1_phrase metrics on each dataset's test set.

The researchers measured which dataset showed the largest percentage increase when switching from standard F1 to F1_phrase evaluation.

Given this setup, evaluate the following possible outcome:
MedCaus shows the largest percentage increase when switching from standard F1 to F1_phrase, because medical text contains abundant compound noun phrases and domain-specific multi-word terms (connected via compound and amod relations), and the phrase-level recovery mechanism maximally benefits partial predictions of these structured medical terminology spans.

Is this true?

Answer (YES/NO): NO